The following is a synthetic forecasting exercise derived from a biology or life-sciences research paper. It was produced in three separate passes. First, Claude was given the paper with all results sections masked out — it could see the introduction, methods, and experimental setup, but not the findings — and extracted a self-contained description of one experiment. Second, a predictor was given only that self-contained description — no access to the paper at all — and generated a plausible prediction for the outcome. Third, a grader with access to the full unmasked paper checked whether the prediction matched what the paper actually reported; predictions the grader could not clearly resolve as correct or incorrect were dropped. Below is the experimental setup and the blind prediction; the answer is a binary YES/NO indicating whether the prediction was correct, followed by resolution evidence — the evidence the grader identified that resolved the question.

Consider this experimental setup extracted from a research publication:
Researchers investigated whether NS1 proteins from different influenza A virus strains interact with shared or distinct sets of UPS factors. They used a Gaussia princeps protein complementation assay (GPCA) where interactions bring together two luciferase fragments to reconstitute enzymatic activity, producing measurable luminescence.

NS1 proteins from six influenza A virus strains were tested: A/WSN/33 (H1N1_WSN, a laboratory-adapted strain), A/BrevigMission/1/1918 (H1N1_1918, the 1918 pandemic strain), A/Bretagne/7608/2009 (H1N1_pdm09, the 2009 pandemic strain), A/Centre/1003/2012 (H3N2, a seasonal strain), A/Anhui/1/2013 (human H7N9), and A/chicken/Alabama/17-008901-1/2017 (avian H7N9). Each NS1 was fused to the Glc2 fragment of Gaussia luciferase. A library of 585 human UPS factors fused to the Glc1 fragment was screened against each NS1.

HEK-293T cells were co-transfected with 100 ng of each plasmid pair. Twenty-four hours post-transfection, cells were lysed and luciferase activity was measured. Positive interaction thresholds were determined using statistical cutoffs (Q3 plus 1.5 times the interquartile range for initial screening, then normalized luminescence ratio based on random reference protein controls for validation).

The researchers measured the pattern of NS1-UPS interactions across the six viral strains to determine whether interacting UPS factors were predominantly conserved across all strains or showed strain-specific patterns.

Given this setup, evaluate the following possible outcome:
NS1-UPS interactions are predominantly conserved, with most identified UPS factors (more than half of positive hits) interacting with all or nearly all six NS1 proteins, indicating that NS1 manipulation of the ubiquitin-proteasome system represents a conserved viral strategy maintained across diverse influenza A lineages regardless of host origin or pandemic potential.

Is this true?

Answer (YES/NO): NO